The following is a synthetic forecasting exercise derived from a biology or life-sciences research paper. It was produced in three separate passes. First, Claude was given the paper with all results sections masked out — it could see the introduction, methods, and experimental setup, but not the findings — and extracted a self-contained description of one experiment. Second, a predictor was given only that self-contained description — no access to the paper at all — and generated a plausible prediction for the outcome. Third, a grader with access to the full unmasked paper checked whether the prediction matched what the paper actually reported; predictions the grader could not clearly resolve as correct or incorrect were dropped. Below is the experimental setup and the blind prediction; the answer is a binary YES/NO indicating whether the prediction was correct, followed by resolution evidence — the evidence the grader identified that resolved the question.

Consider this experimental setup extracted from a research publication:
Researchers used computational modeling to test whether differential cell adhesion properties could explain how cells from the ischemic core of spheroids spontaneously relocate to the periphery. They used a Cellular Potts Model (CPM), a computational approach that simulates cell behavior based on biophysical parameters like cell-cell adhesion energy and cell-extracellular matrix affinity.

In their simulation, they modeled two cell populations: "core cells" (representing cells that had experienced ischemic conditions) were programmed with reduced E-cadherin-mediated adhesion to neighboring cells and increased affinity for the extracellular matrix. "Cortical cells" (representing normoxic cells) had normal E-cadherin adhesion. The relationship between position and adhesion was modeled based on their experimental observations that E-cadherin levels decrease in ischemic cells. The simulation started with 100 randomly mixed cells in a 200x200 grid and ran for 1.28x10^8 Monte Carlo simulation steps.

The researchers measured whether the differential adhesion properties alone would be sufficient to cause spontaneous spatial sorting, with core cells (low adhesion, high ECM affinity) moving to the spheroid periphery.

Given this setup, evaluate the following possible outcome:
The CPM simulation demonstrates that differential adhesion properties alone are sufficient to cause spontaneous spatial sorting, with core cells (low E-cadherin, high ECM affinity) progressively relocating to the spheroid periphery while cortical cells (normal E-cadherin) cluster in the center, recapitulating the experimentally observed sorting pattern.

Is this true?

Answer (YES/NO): YES